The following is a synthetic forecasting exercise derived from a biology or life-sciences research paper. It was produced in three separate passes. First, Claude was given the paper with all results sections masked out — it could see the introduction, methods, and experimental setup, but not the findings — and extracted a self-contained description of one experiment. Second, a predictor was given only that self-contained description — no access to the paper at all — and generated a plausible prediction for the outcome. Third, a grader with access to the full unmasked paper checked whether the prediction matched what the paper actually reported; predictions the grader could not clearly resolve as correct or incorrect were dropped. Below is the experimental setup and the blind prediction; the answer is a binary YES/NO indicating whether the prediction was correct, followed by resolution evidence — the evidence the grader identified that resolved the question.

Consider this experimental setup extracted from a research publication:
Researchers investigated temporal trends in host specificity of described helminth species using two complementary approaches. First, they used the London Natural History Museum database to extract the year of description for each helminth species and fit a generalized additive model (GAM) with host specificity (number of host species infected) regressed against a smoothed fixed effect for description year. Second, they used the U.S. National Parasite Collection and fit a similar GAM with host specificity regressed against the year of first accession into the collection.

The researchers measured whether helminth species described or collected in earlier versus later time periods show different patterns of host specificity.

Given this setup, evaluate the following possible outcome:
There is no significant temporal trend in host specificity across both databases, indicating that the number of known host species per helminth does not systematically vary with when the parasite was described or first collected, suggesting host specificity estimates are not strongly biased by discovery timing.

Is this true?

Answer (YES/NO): NO